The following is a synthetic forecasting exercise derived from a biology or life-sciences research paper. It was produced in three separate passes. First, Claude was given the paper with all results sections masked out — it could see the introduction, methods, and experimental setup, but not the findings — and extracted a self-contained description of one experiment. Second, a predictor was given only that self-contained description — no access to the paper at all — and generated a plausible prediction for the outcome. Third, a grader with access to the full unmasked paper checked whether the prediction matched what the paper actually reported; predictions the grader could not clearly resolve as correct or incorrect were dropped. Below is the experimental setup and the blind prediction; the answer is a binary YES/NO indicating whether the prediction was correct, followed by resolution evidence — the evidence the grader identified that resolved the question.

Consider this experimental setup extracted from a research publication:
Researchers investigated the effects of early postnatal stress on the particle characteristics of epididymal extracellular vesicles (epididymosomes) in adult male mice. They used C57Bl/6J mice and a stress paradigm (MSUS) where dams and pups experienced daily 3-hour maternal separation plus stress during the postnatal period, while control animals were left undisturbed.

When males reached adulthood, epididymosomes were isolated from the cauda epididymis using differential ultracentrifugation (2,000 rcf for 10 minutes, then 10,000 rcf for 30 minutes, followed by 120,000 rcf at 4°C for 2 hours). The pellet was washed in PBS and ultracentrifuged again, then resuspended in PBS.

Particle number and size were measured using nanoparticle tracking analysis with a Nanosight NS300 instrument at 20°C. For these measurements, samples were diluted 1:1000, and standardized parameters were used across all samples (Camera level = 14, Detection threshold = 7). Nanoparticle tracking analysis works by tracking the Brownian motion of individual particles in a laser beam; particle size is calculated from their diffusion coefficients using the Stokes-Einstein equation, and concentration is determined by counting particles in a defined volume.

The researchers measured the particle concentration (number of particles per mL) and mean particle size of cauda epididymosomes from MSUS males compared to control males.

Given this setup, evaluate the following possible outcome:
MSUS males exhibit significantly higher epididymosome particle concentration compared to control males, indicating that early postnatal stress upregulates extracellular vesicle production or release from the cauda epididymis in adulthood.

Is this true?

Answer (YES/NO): NO